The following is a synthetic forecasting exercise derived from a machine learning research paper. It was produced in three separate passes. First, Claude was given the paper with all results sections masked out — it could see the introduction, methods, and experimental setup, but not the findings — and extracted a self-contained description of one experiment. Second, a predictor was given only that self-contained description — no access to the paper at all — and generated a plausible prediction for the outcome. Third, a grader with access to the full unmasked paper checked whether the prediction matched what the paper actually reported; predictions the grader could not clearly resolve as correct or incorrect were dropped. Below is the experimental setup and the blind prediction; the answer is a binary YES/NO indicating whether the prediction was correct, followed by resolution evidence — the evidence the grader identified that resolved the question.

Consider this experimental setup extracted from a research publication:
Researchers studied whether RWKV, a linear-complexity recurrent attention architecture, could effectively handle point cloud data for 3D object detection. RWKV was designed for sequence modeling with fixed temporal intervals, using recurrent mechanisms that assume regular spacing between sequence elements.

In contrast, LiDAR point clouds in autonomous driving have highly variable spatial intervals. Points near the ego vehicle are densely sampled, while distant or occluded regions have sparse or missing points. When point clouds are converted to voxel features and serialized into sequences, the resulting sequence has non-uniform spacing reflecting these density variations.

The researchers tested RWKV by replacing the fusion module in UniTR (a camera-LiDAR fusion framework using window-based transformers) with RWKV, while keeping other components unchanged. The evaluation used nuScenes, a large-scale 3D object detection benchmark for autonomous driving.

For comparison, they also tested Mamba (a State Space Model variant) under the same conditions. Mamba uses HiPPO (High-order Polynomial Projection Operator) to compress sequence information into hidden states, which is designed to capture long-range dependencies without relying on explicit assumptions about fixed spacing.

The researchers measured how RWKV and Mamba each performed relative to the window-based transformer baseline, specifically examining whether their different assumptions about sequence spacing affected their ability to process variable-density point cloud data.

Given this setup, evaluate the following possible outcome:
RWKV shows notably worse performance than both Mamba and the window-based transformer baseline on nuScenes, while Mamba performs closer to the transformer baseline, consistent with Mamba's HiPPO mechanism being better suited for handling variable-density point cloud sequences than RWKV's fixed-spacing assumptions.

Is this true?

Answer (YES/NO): YES